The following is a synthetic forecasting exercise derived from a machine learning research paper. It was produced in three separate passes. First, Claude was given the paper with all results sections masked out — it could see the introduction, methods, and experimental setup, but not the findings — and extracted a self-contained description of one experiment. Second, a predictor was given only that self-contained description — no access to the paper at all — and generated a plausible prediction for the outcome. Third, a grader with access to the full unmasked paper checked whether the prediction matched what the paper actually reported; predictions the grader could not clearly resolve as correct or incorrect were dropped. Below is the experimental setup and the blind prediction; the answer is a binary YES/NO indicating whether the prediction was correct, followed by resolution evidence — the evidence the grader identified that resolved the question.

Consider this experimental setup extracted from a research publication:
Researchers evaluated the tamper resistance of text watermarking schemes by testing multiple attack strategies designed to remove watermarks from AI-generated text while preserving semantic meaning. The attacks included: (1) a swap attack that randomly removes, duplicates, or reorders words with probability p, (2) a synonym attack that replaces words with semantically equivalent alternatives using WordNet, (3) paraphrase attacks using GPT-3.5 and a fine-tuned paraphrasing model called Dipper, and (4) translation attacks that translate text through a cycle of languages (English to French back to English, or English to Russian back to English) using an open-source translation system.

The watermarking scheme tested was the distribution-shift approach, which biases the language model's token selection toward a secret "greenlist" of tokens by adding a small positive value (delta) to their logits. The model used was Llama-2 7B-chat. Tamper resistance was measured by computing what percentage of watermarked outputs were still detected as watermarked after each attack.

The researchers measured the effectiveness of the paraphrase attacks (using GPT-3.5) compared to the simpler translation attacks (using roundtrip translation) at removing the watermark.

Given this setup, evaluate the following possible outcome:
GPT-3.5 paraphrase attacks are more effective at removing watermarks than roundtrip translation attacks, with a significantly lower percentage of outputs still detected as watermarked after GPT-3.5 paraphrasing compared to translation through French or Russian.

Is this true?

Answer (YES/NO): YES